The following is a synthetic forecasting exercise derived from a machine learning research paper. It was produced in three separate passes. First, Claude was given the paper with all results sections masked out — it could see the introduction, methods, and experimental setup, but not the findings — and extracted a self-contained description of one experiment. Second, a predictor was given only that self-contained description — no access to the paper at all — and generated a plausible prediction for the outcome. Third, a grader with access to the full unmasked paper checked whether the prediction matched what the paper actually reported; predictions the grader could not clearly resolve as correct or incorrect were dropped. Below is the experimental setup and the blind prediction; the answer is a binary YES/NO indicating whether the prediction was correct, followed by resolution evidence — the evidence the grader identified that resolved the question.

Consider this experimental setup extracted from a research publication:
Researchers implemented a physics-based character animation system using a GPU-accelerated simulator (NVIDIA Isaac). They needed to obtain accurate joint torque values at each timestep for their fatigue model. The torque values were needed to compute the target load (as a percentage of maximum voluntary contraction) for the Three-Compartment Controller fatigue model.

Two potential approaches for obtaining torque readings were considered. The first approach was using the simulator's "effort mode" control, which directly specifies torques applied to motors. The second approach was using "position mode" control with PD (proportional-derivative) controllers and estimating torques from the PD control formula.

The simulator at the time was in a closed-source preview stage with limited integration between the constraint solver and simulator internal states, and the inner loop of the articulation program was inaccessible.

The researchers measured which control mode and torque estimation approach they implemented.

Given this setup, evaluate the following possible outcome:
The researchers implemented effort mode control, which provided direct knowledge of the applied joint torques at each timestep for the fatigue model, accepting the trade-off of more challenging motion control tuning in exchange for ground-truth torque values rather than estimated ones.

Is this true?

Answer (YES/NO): NO